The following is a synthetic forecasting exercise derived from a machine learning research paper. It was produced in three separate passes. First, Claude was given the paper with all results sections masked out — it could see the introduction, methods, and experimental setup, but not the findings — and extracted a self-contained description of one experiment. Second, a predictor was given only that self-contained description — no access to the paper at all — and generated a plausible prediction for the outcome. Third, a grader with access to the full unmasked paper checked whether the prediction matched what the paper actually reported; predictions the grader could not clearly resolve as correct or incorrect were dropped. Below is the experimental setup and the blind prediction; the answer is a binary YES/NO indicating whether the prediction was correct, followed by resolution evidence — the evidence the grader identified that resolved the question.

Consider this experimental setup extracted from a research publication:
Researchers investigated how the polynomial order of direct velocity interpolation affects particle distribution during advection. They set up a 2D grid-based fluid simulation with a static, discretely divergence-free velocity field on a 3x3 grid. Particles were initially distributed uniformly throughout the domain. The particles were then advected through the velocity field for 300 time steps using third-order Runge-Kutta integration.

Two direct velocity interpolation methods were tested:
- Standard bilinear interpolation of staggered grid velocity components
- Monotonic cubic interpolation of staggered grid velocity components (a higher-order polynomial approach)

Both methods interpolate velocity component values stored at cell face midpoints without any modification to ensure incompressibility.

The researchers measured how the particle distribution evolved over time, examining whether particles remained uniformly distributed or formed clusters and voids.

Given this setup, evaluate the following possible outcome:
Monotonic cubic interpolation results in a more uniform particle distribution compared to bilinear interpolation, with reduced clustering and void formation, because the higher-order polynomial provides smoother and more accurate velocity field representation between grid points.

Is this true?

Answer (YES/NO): NO